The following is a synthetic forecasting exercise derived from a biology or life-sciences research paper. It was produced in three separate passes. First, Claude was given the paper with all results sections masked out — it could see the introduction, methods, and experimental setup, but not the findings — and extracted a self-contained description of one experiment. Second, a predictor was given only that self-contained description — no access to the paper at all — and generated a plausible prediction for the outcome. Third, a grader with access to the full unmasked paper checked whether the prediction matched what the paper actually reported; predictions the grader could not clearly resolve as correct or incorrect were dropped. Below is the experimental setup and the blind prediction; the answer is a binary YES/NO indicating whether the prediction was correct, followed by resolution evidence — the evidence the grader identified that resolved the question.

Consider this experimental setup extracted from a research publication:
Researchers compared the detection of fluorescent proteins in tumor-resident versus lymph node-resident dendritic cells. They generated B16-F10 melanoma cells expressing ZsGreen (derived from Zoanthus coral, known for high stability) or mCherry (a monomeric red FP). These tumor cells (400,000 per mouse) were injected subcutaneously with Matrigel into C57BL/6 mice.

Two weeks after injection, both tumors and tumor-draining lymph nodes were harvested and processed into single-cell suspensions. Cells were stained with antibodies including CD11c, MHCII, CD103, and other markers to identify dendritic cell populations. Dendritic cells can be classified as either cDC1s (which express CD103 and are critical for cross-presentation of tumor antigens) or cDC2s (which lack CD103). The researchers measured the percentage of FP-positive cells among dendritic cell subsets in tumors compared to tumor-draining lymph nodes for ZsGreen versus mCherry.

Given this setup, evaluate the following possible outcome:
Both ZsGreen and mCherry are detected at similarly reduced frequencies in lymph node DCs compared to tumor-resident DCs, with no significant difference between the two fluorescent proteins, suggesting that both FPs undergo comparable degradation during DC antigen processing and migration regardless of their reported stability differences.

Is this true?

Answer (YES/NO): NO